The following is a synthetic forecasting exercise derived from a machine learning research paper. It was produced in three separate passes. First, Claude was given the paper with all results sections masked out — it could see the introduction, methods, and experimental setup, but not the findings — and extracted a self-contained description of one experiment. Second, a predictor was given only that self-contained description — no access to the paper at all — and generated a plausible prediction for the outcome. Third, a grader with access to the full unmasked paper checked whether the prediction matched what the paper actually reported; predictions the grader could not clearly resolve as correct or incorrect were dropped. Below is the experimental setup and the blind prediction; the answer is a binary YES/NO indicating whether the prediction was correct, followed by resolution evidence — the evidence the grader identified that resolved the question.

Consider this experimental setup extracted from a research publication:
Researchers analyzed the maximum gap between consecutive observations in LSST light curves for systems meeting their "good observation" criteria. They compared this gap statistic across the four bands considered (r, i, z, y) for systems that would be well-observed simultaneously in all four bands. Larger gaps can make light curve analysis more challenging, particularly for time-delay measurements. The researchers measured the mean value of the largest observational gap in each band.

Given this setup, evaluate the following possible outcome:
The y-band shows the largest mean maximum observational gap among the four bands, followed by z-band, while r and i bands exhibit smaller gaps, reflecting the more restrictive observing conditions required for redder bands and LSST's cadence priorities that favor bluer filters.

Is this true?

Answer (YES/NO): YES